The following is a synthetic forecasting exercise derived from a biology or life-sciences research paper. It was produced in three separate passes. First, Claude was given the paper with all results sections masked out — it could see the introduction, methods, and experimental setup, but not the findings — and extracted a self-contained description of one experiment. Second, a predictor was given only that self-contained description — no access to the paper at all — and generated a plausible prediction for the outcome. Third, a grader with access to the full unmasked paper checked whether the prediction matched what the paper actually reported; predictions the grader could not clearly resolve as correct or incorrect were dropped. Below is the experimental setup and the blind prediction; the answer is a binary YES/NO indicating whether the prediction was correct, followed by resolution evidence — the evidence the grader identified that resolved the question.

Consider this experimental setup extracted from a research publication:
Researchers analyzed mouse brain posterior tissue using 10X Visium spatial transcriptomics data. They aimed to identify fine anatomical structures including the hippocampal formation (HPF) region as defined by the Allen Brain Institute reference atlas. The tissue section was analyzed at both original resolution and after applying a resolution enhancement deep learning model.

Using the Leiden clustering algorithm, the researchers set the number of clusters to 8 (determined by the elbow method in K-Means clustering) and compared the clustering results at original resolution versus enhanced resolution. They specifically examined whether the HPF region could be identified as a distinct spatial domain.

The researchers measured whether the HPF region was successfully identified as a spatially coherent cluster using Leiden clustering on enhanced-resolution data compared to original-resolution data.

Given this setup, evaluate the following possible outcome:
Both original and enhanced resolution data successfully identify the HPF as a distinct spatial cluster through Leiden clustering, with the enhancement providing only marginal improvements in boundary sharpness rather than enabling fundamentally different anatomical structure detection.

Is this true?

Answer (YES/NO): NO